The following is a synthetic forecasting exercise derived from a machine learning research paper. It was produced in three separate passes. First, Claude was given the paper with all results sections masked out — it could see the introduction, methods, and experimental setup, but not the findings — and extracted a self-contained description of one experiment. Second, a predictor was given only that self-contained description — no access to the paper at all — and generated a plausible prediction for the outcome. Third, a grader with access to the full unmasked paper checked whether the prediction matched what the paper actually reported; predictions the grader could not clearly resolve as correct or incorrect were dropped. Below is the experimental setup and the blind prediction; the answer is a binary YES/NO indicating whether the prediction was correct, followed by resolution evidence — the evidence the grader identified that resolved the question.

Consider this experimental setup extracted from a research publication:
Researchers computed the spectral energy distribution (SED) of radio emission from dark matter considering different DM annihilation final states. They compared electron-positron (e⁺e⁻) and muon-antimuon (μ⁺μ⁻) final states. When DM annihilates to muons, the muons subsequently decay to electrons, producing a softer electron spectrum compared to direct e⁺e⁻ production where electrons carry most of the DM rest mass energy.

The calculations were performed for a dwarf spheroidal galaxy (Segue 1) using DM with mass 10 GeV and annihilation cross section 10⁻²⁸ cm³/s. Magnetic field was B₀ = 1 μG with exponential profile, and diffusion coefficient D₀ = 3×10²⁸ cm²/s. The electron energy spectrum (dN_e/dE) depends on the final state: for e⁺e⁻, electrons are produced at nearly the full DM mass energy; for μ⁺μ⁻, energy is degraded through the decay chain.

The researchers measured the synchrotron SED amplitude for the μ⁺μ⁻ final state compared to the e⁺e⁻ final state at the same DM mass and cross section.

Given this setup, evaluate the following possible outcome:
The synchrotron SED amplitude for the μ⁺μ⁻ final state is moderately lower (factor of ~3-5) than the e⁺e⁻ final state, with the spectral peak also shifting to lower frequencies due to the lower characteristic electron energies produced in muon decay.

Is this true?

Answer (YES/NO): NO